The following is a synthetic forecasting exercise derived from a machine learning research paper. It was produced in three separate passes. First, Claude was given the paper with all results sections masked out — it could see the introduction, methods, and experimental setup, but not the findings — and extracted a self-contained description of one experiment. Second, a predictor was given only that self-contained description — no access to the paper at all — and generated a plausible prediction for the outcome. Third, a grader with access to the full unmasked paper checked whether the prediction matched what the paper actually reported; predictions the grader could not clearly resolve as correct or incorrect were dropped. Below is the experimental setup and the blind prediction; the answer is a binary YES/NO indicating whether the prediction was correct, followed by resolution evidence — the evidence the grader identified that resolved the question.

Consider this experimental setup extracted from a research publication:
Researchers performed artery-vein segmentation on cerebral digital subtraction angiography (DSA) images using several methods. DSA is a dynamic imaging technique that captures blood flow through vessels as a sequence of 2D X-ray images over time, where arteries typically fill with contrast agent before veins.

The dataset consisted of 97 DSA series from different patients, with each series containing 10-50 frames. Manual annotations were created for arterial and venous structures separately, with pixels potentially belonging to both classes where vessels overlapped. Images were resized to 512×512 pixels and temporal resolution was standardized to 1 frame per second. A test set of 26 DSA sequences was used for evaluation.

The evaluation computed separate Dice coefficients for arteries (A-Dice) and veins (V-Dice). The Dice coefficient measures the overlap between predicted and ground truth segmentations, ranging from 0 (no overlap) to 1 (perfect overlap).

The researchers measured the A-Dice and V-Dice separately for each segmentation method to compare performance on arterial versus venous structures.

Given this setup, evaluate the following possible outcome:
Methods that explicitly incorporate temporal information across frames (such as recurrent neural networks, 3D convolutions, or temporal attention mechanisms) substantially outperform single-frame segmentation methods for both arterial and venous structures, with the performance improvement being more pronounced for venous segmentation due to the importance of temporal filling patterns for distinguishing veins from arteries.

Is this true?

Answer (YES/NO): NO